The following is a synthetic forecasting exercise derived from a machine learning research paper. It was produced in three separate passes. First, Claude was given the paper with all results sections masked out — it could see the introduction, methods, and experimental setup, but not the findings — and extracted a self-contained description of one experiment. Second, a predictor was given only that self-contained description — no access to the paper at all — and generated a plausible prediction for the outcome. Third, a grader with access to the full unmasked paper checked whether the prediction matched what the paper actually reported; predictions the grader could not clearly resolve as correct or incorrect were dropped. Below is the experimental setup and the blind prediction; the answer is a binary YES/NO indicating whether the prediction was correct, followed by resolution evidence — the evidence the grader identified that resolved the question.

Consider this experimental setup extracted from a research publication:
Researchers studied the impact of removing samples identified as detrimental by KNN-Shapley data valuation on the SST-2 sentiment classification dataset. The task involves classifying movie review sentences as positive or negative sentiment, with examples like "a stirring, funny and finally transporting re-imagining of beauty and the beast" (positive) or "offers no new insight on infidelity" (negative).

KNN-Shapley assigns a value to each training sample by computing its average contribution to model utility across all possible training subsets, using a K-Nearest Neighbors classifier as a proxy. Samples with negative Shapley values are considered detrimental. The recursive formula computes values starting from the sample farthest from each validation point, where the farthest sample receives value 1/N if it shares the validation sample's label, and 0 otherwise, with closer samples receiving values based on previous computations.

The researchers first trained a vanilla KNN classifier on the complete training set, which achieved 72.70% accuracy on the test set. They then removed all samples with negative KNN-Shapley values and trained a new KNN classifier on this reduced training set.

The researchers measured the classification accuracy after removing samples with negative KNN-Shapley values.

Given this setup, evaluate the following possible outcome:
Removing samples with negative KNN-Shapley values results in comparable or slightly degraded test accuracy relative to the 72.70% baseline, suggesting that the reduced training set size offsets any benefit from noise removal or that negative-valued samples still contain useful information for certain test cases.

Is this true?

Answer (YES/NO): NO